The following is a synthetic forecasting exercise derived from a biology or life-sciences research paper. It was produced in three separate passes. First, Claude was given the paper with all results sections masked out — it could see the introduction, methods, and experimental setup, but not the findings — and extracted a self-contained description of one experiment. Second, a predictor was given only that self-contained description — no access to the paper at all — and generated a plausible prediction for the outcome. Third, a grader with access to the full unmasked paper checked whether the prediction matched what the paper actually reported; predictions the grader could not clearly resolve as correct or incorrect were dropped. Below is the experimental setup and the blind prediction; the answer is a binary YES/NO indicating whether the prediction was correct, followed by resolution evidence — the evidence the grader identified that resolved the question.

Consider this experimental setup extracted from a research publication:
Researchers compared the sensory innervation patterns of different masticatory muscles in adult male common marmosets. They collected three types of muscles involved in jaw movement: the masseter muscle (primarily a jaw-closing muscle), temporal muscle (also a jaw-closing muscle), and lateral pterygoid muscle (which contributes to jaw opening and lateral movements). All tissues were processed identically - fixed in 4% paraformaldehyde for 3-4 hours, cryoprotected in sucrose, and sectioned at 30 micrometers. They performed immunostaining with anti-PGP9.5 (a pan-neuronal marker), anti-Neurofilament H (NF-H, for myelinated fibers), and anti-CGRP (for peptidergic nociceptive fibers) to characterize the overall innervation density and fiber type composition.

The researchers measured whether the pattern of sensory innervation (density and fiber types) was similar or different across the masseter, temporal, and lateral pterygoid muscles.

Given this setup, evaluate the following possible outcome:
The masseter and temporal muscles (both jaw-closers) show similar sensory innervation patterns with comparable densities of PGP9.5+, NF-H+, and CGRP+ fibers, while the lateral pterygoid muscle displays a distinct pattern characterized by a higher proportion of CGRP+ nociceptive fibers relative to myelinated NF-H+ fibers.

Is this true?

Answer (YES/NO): NO